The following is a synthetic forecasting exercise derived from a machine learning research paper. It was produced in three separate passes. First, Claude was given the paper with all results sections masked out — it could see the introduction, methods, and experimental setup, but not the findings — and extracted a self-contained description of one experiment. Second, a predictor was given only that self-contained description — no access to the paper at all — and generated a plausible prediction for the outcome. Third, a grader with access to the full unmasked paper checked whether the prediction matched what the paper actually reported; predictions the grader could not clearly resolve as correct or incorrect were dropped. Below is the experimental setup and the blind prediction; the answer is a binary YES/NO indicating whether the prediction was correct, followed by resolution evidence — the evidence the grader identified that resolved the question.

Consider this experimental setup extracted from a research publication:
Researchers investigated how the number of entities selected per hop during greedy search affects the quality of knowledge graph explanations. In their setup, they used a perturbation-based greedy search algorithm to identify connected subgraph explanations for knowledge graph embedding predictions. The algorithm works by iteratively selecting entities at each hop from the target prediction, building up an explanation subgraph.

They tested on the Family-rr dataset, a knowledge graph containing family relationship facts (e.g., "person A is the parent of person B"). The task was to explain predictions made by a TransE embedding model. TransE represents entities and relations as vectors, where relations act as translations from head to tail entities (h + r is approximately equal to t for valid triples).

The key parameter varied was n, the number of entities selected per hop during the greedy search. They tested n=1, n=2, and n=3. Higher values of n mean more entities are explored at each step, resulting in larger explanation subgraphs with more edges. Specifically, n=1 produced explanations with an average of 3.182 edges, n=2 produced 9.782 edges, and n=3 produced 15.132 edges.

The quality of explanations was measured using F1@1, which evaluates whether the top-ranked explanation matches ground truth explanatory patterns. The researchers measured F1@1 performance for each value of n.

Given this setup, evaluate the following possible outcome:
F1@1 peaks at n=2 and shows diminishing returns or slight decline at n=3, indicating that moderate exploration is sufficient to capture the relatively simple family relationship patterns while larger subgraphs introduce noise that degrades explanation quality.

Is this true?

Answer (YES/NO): YES